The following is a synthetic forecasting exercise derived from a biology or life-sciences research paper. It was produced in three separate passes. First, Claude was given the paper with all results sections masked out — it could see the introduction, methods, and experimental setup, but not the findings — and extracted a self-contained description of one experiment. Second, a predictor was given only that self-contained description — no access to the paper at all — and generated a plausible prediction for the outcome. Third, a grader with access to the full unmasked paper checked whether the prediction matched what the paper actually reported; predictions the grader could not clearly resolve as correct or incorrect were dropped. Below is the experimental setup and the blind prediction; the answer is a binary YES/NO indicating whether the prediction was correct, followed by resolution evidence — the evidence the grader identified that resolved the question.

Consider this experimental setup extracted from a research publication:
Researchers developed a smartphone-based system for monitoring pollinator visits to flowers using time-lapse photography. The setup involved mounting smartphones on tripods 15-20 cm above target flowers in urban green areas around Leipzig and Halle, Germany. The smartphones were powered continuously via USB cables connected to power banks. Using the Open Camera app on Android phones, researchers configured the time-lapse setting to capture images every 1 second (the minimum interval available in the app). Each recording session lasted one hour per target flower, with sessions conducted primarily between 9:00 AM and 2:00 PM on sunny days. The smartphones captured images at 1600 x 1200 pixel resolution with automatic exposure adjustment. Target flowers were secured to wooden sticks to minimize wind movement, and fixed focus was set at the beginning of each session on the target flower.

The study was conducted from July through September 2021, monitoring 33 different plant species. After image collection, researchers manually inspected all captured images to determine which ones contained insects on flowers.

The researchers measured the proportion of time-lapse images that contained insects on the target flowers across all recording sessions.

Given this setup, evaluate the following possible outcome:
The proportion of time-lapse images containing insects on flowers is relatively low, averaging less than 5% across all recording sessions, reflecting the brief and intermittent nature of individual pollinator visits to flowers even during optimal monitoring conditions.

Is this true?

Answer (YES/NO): NO